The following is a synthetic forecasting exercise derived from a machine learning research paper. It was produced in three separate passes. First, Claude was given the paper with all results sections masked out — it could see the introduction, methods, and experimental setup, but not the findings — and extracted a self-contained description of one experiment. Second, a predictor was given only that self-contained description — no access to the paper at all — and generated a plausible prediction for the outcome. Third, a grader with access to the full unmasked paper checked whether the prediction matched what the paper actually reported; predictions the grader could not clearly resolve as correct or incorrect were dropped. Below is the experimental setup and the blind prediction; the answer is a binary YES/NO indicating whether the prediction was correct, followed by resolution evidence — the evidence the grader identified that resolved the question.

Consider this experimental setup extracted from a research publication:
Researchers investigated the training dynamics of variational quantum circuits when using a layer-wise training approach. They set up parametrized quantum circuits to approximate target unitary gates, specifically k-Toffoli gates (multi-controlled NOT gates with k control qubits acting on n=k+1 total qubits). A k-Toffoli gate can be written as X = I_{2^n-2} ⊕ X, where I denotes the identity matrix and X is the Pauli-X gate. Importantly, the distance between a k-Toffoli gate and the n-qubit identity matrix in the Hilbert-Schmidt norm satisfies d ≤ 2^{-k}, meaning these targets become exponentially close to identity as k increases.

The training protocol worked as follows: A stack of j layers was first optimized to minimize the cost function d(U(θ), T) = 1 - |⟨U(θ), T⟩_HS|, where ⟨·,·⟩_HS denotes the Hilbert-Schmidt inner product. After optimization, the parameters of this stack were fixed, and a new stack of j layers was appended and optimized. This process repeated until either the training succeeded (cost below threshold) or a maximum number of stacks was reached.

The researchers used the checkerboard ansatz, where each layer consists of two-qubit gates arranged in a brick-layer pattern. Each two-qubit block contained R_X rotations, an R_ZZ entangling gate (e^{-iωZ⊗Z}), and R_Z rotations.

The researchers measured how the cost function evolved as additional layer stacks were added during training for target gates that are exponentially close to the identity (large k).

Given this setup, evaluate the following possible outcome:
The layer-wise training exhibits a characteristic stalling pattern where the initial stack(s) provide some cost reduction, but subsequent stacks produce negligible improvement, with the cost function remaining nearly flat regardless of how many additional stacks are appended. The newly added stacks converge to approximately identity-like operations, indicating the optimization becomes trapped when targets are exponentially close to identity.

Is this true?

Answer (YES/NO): YES